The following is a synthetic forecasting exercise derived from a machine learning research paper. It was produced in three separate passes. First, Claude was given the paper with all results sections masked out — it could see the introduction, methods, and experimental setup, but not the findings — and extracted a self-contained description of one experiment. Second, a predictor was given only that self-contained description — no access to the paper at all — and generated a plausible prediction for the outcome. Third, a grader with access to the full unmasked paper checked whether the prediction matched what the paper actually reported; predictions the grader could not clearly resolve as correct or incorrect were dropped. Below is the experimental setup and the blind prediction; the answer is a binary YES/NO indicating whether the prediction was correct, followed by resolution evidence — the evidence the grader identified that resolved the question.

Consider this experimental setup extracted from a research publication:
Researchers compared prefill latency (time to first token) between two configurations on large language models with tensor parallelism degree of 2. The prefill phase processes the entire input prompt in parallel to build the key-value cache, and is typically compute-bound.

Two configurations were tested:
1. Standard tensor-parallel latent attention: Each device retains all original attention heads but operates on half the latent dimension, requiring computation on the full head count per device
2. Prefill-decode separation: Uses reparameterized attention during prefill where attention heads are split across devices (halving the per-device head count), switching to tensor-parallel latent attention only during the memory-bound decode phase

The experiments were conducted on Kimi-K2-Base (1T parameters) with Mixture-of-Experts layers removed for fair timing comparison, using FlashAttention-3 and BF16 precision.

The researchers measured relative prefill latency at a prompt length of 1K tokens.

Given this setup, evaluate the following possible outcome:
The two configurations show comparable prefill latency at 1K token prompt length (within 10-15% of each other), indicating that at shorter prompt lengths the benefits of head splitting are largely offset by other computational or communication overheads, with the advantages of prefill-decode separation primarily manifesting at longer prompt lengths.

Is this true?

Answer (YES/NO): NO